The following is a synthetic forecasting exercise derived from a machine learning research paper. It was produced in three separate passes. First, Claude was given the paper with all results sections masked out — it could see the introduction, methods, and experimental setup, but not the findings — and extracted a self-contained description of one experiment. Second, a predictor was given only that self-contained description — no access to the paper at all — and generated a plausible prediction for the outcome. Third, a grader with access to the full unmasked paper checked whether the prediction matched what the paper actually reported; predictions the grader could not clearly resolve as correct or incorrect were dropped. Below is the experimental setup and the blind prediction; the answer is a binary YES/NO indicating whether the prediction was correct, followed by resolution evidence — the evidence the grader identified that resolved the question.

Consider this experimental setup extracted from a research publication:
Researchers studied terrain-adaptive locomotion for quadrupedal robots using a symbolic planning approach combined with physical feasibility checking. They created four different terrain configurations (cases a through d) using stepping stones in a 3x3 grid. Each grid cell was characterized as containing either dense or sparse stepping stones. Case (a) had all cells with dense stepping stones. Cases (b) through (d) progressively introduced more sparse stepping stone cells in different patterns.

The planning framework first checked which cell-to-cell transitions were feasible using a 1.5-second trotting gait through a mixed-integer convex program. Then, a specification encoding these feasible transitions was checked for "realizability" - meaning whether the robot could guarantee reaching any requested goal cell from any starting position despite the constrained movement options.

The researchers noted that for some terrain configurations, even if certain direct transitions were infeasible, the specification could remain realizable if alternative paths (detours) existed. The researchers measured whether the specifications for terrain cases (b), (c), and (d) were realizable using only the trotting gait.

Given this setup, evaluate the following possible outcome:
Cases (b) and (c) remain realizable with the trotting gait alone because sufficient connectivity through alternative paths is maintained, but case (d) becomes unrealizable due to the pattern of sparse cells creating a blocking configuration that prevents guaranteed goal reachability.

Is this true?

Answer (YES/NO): YES